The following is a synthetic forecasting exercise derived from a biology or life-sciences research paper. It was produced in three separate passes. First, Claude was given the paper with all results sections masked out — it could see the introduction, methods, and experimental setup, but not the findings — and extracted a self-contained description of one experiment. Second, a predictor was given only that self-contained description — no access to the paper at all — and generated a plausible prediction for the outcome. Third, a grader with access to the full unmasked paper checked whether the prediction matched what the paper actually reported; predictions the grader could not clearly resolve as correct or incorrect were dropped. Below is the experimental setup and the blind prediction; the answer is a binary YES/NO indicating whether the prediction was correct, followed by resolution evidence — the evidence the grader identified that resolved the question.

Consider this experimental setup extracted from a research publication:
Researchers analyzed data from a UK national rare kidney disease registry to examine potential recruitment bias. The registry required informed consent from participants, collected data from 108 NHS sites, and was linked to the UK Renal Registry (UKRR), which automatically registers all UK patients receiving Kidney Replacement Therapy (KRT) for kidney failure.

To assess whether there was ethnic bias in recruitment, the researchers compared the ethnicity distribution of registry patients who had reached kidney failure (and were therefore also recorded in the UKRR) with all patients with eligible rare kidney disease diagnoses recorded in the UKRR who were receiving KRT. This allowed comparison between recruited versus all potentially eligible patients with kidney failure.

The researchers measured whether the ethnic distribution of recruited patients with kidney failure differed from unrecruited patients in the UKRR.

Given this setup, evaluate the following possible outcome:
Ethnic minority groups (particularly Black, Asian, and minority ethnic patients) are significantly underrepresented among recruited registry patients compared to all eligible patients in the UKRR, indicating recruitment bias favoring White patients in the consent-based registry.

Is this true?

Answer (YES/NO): NO